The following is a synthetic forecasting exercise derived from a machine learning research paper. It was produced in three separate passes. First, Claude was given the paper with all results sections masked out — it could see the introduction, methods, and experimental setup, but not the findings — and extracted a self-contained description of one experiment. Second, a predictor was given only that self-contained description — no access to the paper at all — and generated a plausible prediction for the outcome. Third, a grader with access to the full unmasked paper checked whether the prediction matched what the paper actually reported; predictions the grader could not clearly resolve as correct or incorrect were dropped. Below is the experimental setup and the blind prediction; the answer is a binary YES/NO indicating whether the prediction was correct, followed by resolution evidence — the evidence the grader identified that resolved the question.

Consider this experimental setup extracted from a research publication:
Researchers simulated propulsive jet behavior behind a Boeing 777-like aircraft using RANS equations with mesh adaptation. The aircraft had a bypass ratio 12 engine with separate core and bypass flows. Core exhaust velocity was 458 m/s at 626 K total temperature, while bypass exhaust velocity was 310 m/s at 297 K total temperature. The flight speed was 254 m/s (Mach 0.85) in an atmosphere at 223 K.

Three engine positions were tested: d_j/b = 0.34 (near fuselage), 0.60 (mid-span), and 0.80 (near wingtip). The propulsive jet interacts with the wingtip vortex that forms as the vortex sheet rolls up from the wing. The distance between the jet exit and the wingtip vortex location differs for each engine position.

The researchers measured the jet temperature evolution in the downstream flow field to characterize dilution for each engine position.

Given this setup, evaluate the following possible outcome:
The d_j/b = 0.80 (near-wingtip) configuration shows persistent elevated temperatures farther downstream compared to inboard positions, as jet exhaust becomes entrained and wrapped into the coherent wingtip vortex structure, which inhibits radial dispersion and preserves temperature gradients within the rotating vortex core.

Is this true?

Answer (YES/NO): NO